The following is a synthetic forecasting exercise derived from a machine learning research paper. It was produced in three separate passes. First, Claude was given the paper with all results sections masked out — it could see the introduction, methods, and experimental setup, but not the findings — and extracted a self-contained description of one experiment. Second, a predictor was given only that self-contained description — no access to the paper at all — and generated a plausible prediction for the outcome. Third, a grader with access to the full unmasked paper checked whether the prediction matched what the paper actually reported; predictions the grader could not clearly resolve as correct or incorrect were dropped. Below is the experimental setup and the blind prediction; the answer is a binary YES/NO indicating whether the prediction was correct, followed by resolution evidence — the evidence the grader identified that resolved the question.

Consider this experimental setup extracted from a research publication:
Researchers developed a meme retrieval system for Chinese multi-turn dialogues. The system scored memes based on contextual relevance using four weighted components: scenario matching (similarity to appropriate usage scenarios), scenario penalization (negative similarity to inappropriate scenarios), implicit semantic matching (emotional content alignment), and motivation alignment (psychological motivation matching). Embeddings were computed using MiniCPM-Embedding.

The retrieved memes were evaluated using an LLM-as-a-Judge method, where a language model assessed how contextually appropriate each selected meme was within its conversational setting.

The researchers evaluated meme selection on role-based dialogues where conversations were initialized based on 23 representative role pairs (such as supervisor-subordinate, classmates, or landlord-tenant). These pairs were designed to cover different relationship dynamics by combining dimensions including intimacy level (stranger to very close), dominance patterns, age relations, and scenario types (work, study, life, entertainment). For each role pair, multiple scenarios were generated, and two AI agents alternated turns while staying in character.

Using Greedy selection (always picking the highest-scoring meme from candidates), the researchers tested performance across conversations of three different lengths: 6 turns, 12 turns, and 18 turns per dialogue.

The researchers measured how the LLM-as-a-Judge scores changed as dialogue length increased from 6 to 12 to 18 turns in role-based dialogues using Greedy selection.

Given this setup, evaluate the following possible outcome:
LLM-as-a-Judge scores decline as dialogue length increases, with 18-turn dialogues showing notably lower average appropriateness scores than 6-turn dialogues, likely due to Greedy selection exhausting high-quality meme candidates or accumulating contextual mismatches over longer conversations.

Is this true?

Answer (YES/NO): NO